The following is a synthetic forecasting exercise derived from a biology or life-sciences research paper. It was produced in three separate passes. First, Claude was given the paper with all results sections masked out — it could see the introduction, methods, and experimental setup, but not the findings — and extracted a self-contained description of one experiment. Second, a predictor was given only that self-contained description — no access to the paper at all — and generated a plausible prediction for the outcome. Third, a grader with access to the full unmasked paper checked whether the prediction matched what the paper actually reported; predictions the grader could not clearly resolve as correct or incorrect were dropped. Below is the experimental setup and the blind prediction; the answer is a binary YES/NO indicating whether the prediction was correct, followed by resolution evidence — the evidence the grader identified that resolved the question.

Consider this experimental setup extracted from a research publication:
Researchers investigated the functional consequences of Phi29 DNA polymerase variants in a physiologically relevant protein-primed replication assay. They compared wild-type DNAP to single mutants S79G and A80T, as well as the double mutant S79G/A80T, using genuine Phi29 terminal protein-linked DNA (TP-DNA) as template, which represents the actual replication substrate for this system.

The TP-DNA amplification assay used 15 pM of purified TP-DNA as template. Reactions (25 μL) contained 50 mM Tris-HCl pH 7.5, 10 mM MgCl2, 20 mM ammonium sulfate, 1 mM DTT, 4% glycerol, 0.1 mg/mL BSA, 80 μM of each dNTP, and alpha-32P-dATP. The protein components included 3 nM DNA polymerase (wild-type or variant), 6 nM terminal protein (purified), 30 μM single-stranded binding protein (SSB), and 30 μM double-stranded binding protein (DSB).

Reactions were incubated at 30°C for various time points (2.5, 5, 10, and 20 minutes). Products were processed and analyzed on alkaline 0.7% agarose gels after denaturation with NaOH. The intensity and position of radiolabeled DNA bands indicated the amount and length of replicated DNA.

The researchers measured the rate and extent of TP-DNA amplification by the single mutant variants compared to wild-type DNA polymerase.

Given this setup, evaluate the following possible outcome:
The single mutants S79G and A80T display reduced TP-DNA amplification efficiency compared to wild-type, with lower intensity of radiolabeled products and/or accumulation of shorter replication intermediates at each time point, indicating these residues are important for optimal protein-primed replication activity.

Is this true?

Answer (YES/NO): NO